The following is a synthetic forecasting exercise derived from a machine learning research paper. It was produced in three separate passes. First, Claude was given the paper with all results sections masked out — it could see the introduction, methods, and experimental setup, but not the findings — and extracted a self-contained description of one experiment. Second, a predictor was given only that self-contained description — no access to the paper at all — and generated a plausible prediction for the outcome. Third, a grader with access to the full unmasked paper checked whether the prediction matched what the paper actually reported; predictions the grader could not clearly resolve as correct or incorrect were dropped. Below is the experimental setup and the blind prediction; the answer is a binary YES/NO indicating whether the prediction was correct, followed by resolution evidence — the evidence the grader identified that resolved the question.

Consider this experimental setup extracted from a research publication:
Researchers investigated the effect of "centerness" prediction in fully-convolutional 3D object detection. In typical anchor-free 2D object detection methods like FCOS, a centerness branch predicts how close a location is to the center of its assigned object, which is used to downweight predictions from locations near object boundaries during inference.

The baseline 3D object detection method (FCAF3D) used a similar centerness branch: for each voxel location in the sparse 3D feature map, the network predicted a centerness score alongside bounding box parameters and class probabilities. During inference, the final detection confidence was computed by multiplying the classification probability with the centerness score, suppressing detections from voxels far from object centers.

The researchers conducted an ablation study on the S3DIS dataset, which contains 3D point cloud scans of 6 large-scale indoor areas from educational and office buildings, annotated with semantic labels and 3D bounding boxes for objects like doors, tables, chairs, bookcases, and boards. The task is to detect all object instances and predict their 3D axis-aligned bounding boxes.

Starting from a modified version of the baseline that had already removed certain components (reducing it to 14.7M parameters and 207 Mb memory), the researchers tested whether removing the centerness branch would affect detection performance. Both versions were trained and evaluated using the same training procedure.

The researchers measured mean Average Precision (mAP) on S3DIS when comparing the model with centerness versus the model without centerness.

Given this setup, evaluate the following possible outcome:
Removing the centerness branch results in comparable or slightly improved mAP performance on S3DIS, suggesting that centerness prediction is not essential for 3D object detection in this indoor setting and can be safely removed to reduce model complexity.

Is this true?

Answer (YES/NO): YES